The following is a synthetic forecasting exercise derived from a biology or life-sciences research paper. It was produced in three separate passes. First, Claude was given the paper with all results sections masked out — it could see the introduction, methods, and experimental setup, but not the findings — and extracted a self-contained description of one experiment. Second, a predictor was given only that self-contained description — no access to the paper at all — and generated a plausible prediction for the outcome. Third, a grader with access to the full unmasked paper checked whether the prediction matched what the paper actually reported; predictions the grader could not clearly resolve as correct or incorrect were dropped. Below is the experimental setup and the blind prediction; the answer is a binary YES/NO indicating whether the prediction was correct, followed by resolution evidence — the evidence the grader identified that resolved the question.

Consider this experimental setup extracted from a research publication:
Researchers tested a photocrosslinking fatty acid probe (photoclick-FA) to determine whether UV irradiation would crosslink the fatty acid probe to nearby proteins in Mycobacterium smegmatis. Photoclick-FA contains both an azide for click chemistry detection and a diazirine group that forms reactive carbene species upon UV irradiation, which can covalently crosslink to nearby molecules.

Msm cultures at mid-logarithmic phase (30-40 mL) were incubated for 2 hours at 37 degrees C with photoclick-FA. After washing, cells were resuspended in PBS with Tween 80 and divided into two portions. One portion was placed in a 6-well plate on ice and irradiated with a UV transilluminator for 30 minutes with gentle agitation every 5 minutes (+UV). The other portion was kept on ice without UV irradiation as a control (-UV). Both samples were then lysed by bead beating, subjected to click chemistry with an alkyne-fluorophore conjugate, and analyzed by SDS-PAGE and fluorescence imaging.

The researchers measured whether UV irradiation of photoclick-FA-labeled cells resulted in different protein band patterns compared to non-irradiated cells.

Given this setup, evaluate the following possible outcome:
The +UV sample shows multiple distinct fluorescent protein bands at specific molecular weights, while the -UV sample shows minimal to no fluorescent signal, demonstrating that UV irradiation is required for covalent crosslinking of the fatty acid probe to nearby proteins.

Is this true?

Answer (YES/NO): NO